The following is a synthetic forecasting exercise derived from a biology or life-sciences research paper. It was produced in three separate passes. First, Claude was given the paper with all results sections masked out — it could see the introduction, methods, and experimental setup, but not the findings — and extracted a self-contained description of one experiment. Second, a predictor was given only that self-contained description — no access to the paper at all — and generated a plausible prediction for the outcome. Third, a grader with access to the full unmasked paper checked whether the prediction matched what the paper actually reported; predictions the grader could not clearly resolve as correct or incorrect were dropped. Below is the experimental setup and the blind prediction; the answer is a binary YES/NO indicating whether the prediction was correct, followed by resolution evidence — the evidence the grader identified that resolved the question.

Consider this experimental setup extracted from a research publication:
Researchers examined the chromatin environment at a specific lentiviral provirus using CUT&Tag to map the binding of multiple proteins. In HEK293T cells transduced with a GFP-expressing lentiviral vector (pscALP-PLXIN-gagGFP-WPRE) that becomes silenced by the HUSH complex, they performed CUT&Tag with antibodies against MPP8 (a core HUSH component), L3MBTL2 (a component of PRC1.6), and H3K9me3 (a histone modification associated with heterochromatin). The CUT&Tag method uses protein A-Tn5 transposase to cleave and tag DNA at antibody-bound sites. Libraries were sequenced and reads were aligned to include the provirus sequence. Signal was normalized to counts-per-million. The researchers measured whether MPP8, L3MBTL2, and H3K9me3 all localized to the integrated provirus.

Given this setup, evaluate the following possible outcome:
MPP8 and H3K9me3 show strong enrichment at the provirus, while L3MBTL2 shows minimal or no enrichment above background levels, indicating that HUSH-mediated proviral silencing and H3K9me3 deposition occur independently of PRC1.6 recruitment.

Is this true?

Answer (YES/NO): NO